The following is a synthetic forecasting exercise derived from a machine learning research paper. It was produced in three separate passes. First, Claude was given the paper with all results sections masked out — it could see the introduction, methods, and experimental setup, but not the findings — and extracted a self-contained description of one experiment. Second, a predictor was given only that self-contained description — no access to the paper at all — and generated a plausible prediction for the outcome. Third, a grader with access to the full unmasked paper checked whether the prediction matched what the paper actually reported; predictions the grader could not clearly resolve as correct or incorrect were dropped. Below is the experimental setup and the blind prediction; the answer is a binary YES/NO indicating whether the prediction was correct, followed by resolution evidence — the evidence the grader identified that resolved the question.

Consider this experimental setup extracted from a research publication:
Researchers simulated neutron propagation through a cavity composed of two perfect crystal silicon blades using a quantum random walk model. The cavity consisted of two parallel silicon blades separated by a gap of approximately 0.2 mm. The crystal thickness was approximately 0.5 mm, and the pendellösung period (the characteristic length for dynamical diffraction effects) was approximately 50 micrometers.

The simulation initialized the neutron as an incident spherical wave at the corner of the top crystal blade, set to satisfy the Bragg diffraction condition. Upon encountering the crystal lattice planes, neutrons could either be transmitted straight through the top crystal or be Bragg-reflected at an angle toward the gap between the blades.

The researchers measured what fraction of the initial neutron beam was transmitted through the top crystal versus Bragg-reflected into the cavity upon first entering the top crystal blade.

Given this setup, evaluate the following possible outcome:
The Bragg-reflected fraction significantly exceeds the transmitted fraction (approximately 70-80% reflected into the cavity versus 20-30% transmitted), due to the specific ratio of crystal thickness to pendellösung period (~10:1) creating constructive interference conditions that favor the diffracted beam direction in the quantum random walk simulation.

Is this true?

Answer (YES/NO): NO